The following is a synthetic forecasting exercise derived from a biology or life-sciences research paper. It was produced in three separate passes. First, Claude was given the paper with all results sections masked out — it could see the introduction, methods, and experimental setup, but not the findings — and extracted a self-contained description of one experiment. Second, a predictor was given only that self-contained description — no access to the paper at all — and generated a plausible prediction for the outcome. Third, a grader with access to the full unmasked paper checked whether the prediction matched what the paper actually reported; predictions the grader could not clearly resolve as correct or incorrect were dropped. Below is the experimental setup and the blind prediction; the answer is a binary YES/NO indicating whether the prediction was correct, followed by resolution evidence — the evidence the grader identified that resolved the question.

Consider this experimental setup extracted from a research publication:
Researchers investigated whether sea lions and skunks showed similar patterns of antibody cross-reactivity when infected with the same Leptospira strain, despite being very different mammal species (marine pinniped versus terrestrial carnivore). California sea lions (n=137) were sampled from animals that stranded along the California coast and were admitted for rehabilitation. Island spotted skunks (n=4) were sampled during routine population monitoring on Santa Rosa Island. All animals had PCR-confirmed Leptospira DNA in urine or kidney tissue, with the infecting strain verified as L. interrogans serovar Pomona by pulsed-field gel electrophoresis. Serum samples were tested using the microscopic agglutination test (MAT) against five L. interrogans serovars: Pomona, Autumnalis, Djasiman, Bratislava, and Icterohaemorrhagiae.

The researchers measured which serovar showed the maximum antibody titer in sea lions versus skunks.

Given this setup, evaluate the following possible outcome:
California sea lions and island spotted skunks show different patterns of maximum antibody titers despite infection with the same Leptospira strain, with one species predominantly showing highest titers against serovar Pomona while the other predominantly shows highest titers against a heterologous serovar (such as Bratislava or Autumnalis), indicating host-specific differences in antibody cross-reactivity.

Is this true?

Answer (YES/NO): NO